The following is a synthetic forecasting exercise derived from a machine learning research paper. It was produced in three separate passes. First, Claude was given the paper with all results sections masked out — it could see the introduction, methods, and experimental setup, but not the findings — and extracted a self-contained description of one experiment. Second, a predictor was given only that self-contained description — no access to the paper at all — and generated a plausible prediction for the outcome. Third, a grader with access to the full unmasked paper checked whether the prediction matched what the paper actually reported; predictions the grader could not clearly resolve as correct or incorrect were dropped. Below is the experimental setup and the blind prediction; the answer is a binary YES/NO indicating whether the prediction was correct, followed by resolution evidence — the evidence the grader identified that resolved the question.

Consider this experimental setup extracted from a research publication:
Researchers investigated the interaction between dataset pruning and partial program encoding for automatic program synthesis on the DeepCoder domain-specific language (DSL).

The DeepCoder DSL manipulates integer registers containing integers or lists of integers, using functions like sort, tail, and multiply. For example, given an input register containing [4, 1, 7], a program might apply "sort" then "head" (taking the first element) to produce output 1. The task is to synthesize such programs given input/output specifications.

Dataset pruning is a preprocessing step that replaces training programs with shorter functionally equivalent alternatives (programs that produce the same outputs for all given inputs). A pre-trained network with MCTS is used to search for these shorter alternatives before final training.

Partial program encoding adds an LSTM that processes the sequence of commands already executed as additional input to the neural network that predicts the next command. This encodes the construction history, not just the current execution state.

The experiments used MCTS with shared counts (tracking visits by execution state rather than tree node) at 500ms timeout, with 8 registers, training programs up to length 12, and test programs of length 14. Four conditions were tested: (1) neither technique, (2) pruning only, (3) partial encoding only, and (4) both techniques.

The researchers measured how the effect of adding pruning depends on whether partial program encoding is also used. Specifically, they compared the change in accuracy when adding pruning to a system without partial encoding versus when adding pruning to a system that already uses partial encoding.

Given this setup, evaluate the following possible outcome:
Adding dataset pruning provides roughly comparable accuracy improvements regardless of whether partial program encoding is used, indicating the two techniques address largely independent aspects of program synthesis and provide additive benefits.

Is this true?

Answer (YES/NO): NO